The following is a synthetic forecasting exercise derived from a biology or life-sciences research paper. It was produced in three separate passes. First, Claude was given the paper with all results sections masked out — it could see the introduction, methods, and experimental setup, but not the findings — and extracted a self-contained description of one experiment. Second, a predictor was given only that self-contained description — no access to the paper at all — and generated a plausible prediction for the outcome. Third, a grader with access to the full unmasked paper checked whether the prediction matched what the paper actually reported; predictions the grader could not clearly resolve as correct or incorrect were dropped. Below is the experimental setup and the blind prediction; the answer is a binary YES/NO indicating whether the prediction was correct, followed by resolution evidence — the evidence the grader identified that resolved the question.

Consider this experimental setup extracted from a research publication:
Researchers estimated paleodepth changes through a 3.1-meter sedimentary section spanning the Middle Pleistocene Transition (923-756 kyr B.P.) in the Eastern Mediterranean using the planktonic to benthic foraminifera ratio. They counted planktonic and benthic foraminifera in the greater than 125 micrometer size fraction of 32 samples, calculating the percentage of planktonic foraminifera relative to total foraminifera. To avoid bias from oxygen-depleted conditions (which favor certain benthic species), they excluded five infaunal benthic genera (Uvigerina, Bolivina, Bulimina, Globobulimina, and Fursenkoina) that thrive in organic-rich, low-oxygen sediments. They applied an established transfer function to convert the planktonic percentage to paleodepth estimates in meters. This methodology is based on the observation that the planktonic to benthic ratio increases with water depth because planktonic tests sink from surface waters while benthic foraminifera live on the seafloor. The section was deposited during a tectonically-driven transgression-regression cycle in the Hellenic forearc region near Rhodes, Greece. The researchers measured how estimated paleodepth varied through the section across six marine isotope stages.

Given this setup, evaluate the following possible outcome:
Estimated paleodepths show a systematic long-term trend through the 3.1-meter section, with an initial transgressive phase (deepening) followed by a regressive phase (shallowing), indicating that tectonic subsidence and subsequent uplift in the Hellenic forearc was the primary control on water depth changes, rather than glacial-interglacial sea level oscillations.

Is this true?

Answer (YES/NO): NO